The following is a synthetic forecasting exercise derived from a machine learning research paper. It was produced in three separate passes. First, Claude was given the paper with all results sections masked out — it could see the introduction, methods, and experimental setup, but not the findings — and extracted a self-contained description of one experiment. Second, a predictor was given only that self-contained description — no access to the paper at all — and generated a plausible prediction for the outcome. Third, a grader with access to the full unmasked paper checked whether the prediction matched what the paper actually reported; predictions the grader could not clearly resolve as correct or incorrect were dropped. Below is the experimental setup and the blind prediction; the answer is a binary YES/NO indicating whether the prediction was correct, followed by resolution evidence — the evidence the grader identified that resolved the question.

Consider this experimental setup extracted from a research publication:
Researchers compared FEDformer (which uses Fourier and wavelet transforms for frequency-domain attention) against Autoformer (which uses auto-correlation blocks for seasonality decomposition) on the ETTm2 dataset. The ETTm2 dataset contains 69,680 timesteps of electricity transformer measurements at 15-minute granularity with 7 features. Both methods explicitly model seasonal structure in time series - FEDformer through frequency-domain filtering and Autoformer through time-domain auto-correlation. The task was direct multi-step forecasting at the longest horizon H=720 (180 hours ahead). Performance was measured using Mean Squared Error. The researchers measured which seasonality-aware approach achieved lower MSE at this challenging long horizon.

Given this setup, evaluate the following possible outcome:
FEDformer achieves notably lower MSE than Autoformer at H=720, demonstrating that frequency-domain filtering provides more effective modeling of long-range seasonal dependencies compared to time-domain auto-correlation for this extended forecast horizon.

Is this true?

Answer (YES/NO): NO